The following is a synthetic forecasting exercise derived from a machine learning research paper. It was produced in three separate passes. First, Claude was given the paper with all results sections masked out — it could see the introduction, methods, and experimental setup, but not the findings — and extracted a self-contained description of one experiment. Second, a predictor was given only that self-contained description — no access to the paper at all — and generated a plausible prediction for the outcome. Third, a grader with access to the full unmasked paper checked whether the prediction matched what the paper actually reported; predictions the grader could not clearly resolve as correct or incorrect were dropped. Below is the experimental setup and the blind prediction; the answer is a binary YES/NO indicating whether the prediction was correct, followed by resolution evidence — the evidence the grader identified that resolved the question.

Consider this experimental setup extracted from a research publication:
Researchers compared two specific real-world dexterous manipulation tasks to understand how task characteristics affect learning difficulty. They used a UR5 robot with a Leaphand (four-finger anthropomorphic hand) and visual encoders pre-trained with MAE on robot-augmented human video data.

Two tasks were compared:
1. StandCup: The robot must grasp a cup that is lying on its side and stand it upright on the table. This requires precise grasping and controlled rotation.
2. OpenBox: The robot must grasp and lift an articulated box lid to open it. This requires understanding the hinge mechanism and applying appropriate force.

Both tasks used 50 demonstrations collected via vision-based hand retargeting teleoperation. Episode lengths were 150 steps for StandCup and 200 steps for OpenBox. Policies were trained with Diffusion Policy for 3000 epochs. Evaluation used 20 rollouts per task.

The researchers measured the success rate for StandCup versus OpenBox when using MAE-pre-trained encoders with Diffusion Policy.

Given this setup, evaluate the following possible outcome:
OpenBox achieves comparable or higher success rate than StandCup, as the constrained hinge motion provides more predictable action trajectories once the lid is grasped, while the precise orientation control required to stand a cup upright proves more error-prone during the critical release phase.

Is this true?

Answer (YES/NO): YES